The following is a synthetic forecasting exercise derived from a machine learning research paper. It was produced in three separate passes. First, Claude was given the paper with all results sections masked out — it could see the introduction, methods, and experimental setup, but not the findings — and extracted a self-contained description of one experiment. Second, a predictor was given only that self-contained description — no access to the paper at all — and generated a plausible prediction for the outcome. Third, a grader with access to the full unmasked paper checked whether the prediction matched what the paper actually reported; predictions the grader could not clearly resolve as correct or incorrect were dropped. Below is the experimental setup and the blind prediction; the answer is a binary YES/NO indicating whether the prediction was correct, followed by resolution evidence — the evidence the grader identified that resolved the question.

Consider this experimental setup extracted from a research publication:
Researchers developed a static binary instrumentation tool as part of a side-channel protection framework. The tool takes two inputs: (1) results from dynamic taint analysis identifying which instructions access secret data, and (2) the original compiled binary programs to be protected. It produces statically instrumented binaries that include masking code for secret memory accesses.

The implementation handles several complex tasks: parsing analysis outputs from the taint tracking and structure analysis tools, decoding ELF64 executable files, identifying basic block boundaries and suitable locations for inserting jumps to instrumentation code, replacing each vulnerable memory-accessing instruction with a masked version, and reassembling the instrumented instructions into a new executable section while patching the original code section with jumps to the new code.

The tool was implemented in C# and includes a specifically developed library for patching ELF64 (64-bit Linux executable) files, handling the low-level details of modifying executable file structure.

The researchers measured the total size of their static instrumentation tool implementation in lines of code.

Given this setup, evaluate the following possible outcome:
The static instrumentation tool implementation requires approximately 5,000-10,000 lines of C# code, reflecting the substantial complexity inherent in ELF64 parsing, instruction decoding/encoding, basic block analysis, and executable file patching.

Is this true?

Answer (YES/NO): YES